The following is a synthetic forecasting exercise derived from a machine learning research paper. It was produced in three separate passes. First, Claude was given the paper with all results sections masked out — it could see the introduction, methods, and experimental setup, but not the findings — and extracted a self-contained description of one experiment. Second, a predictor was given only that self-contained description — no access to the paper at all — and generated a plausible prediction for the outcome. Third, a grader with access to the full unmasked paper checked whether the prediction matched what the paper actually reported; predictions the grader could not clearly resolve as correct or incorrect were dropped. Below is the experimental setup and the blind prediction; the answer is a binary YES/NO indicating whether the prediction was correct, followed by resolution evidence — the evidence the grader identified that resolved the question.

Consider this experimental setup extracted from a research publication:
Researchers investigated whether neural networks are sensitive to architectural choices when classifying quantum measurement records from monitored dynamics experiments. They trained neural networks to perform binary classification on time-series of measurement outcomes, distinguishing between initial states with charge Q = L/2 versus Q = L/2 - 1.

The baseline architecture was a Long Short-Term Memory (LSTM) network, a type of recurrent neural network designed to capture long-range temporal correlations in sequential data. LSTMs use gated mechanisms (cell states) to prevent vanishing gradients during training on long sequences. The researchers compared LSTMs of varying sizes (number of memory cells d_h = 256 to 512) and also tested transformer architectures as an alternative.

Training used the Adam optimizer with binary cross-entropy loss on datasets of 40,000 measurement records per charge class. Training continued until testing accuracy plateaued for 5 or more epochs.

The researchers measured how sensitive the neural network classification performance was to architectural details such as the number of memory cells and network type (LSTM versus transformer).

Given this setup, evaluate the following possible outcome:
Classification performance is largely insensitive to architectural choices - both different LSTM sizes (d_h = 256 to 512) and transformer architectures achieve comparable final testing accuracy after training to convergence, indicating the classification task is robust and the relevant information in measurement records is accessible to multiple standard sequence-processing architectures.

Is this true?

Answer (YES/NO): YES